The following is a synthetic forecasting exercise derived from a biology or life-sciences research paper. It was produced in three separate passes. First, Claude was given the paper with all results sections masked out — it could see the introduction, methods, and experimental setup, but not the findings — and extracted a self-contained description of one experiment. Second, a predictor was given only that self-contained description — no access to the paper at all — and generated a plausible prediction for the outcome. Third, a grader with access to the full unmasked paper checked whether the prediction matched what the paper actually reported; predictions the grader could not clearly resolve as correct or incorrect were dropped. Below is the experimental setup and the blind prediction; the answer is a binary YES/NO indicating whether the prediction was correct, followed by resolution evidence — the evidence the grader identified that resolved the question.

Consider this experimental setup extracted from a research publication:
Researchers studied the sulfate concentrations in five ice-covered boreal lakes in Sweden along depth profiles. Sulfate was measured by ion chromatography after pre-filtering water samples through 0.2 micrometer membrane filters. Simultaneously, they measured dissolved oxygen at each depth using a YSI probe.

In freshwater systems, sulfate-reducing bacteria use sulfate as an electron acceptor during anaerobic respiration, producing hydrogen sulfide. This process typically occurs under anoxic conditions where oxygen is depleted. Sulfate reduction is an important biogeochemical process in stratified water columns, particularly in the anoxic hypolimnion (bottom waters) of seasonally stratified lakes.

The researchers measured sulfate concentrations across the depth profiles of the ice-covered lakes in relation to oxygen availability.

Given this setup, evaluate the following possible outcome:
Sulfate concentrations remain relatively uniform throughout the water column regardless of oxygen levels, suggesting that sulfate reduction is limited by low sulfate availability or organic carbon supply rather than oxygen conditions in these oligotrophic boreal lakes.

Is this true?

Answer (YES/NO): NO